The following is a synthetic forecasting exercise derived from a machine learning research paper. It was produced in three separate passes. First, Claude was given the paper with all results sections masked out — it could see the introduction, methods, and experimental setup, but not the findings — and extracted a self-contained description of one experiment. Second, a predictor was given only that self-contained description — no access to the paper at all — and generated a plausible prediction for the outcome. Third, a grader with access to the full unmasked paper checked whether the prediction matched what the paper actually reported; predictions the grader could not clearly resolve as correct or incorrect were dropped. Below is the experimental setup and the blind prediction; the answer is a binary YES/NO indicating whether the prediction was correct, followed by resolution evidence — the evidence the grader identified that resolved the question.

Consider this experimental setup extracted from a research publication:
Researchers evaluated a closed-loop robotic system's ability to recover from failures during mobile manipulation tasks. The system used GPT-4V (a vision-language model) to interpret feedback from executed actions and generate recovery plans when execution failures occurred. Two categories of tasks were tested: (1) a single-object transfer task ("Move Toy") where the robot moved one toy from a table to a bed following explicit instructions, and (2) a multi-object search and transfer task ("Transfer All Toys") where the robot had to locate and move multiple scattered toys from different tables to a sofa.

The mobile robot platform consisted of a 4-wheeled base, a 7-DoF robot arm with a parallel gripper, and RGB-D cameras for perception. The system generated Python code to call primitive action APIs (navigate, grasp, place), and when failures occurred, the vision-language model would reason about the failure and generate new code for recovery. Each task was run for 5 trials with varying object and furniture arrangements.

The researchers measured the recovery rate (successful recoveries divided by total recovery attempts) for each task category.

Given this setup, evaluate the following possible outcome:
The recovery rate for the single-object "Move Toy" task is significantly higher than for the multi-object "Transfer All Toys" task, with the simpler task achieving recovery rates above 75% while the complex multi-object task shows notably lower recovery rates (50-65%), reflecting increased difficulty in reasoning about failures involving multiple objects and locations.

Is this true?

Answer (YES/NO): NO